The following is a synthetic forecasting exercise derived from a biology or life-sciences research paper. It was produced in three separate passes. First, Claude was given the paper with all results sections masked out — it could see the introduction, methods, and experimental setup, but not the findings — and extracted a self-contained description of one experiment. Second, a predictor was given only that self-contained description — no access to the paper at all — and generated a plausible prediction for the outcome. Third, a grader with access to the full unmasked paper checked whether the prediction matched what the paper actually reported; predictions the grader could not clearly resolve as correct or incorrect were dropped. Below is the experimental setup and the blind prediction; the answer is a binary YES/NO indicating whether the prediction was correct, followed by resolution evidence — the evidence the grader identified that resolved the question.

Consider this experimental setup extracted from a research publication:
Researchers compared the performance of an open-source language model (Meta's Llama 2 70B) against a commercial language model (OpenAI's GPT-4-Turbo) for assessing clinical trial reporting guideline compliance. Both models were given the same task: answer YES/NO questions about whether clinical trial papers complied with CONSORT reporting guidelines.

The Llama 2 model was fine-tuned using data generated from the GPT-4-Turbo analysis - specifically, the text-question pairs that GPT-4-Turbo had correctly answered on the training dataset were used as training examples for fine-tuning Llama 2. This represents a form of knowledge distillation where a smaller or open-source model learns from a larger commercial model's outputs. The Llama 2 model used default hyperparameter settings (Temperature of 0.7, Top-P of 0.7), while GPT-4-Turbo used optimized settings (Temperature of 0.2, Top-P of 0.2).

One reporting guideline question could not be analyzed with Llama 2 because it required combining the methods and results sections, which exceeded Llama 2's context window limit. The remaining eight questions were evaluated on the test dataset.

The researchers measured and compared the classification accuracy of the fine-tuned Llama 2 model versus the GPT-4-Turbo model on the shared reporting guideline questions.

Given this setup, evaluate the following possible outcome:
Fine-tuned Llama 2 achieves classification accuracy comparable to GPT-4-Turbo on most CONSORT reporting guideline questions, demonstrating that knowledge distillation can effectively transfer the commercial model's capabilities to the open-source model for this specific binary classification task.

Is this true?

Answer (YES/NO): NO